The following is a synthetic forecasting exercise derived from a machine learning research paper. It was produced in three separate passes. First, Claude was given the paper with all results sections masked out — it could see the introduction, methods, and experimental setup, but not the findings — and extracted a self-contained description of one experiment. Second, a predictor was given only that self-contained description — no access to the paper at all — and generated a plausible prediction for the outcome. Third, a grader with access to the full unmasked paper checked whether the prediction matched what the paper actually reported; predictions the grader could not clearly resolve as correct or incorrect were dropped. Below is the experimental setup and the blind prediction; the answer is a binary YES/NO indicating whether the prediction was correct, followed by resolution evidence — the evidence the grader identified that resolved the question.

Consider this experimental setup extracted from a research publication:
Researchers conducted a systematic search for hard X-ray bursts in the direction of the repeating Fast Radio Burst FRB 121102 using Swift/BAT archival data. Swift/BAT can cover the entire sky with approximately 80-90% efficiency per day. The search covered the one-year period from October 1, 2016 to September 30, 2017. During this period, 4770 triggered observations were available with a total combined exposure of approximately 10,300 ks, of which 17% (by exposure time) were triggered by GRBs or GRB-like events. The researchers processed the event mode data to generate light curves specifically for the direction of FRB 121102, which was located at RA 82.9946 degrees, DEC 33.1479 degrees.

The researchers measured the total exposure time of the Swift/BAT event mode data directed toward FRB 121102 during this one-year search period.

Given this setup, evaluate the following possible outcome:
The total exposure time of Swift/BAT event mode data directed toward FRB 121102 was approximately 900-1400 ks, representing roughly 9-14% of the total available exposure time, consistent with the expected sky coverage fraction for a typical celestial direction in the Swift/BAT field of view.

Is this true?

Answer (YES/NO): NO